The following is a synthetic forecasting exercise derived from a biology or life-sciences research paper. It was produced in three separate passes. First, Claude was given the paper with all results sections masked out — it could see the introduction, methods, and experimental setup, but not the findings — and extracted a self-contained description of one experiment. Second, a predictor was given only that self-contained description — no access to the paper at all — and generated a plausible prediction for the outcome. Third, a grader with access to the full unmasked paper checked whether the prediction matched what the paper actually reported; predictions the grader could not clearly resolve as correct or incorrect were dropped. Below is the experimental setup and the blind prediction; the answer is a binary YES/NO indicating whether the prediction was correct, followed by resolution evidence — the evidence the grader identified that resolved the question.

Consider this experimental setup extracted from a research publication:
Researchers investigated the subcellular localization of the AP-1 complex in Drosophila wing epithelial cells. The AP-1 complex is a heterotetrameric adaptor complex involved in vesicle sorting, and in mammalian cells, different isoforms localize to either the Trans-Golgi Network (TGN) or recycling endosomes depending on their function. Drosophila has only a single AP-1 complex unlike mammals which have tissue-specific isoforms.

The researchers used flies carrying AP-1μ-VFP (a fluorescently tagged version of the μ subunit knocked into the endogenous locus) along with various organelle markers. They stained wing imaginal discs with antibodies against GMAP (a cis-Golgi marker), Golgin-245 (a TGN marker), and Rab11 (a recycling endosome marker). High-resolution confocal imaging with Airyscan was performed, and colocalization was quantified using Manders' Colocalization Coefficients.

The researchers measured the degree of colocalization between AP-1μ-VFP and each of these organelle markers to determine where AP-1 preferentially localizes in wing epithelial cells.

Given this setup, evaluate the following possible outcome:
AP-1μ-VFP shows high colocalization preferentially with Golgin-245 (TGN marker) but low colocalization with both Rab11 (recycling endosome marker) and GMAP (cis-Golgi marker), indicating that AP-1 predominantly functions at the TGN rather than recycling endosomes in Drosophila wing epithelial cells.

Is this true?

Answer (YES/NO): NO